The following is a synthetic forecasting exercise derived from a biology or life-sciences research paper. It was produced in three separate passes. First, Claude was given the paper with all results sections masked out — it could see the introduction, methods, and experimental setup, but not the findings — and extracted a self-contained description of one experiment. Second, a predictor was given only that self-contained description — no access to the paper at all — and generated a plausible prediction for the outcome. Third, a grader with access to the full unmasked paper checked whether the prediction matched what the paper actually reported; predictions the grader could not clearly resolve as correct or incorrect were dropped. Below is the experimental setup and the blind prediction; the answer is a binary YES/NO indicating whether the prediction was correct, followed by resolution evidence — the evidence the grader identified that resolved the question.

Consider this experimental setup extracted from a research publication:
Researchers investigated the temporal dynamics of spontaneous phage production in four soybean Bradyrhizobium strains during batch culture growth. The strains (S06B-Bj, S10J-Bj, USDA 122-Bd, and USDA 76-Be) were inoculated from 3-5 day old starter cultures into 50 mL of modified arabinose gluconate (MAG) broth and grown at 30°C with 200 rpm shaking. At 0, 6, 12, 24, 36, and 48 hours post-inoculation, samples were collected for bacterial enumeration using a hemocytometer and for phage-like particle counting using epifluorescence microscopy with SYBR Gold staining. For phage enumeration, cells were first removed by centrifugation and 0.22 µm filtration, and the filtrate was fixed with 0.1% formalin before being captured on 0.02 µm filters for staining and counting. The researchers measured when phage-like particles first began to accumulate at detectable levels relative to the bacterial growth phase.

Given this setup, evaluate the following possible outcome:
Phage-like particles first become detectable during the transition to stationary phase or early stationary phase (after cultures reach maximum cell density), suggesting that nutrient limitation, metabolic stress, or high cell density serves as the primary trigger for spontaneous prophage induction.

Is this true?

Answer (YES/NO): NO